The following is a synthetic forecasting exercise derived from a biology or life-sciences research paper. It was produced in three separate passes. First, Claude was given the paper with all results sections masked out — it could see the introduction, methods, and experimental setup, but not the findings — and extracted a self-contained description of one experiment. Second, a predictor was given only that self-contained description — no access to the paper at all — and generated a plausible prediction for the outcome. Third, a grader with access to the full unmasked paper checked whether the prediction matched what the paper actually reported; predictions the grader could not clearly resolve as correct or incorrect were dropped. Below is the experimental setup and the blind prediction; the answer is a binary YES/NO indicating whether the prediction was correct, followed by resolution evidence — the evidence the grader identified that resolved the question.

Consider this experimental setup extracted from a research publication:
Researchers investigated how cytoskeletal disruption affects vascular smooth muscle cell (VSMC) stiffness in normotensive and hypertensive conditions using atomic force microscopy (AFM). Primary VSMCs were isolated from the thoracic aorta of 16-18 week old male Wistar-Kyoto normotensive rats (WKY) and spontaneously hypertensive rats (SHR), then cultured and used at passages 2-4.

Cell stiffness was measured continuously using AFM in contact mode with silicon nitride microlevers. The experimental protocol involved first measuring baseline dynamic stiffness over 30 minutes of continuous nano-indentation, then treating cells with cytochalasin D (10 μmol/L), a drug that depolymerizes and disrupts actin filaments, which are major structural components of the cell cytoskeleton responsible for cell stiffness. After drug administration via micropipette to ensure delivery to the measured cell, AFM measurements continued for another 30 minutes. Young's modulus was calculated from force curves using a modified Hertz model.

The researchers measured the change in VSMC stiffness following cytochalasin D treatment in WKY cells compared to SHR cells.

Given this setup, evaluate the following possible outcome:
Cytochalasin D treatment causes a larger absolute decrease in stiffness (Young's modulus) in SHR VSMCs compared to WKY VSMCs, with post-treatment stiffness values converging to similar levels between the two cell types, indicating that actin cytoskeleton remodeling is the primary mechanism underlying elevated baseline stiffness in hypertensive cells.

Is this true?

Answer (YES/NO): YES